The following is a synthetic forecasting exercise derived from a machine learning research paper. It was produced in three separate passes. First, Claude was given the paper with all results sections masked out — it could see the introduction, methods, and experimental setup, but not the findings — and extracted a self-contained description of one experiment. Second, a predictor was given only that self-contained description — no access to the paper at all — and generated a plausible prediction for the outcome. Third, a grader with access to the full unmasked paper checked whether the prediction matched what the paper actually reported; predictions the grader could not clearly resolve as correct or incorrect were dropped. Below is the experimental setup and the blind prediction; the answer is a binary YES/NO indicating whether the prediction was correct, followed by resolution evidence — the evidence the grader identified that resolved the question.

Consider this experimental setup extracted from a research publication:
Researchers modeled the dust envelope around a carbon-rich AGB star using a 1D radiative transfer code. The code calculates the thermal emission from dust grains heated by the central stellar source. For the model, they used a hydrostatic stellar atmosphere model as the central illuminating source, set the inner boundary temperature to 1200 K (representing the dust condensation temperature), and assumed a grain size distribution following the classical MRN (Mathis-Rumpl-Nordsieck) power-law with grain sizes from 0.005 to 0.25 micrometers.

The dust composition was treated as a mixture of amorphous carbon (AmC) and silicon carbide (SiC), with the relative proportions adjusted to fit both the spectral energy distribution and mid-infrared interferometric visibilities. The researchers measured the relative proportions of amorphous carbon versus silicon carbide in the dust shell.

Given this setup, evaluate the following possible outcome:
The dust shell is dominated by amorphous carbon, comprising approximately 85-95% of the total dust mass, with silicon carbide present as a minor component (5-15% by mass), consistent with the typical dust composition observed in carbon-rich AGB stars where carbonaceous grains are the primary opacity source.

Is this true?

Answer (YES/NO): YES